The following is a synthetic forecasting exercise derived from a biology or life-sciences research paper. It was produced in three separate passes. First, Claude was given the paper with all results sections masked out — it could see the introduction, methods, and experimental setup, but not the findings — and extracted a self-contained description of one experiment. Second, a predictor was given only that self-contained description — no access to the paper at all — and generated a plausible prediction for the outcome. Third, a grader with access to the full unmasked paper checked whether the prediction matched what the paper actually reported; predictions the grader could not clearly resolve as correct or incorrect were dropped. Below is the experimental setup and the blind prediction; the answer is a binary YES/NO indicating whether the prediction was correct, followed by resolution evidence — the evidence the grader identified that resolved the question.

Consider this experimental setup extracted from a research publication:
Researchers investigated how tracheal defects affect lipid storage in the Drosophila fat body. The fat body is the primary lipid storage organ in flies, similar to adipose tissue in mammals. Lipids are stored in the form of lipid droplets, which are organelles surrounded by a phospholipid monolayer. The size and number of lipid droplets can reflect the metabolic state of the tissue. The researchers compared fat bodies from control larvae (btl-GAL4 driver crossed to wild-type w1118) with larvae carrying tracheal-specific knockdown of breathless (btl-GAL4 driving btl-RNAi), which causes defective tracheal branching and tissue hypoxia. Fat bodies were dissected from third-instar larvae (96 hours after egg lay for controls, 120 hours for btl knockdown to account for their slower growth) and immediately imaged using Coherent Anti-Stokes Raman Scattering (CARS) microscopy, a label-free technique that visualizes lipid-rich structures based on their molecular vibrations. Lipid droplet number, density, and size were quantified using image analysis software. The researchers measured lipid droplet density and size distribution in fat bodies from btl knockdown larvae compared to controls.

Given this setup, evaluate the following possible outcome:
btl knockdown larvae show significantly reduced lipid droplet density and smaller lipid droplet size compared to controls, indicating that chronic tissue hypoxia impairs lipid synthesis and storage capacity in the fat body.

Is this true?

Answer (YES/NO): NO